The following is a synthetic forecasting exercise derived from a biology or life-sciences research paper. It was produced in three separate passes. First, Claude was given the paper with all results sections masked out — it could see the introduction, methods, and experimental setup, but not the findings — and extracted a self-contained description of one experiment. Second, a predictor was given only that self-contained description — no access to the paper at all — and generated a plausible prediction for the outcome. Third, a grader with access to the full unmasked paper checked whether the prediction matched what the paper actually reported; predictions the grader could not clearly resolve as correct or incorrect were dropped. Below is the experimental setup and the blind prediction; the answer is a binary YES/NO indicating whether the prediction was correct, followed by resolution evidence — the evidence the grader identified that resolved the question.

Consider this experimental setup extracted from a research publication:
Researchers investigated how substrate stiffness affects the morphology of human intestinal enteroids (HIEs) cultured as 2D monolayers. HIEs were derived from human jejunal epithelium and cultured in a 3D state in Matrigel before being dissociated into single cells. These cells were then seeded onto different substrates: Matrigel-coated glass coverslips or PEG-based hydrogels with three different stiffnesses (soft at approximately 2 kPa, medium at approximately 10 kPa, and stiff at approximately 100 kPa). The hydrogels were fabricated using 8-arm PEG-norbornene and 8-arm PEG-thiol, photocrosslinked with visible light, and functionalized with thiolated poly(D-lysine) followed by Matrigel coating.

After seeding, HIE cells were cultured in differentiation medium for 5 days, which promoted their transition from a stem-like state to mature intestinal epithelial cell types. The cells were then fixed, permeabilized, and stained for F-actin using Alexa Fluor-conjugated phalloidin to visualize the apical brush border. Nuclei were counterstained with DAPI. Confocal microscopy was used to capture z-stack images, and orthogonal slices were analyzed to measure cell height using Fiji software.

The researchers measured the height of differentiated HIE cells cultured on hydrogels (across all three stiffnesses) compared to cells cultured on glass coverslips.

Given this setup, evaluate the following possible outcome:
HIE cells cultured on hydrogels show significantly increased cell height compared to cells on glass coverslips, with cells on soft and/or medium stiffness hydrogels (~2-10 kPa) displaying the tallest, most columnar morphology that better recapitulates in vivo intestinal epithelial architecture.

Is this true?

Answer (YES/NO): NO